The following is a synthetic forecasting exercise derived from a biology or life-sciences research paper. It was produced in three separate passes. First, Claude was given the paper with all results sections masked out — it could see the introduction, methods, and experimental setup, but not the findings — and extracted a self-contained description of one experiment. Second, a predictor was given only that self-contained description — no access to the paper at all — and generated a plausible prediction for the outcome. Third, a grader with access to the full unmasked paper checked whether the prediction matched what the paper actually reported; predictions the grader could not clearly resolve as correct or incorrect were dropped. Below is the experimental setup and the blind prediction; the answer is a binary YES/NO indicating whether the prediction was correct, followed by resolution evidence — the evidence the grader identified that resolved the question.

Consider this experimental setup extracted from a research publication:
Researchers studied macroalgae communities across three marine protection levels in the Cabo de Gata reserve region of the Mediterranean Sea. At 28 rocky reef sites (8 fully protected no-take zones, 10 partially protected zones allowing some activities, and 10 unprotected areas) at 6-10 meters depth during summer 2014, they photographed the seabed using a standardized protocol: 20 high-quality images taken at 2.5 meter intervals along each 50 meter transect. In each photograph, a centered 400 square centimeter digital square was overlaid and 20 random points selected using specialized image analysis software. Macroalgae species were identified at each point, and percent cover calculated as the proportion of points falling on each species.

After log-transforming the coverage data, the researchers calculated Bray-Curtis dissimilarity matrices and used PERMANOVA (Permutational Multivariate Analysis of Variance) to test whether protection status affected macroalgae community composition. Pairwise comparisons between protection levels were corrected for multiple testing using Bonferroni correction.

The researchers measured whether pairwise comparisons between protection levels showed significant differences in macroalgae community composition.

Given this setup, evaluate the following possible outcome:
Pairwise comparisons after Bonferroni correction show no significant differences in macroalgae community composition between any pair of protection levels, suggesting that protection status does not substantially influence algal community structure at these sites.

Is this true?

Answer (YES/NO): NO